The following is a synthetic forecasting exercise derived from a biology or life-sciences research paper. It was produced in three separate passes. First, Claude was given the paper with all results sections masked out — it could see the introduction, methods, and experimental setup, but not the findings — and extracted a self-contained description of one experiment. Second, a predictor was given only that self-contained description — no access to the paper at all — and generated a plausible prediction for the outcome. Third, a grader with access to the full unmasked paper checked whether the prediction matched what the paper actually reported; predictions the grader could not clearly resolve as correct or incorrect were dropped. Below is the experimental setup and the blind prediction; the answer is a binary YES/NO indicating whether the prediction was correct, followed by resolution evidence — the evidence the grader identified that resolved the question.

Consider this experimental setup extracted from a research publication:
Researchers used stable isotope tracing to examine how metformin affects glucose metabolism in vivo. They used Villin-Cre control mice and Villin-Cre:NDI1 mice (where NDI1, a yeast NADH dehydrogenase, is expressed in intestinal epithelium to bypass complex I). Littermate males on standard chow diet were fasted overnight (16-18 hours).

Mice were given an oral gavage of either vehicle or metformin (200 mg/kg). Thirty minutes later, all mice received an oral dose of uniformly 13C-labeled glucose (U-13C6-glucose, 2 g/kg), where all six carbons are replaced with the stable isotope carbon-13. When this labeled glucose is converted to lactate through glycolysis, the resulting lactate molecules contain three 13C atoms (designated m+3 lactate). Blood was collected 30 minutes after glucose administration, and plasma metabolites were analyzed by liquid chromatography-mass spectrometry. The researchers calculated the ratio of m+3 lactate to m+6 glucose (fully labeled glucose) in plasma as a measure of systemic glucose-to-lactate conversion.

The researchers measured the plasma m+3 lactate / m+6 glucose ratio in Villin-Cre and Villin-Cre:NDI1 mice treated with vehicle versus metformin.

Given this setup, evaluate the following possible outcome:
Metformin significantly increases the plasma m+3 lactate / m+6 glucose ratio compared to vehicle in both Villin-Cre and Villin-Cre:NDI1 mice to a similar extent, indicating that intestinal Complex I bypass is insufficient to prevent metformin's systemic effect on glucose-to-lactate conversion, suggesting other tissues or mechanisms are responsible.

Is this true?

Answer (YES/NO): NO